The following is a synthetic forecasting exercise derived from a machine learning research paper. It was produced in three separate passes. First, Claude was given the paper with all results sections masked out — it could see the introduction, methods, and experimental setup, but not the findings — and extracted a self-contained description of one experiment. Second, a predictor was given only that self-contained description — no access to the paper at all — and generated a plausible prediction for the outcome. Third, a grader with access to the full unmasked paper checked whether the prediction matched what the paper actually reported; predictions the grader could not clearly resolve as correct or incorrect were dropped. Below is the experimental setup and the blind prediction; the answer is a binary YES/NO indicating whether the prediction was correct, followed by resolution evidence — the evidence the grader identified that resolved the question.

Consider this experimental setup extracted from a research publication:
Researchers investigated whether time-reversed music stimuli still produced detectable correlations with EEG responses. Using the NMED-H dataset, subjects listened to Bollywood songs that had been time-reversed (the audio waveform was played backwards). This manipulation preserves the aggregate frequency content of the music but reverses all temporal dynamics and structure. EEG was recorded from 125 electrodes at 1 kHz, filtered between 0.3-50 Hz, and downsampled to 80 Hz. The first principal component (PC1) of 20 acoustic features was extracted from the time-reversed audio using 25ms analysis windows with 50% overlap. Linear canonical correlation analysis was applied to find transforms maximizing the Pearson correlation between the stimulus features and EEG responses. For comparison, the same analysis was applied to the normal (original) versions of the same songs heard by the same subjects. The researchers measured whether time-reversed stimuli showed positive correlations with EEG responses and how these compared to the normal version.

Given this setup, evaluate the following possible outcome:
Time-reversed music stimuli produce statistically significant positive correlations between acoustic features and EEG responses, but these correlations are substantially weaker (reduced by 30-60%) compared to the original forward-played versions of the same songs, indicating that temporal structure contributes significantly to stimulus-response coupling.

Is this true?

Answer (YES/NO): NO